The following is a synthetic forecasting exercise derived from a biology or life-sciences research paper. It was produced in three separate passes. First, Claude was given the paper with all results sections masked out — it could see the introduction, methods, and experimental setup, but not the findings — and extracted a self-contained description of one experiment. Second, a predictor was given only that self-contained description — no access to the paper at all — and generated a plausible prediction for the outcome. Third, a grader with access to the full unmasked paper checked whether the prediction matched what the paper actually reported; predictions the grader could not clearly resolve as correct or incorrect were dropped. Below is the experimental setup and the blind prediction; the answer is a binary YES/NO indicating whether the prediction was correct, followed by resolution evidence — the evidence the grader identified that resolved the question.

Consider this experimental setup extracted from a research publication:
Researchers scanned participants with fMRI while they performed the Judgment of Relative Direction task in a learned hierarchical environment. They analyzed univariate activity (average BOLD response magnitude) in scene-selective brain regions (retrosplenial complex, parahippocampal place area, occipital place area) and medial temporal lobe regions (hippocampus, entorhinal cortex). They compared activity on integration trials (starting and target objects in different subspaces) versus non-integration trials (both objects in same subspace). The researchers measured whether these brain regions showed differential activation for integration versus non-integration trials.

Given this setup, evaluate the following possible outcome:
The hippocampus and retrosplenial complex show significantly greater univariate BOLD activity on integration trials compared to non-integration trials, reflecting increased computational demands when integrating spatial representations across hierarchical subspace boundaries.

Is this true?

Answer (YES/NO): NO